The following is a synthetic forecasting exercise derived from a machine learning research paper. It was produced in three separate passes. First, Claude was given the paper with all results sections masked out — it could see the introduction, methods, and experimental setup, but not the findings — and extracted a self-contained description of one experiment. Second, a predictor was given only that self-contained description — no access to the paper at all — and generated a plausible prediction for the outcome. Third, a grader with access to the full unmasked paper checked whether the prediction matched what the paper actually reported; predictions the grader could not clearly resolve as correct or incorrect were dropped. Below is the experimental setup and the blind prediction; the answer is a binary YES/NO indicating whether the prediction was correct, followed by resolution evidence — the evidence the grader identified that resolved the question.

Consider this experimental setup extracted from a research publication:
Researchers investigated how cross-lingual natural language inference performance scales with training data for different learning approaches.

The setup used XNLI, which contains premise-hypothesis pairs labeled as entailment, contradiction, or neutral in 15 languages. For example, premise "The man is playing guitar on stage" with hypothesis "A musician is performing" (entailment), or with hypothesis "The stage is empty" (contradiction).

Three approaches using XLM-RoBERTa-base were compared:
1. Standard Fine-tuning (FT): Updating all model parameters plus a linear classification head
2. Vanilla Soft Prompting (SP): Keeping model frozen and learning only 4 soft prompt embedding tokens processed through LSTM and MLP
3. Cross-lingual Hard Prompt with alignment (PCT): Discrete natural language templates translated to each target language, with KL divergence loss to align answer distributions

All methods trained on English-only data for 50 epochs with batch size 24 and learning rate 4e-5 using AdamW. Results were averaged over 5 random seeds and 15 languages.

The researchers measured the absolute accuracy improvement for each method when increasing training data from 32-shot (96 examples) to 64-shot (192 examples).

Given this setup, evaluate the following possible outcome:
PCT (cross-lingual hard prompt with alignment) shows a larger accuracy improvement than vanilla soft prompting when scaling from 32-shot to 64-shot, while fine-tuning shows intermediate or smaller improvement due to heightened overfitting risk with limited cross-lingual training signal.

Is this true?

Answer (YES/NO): NO